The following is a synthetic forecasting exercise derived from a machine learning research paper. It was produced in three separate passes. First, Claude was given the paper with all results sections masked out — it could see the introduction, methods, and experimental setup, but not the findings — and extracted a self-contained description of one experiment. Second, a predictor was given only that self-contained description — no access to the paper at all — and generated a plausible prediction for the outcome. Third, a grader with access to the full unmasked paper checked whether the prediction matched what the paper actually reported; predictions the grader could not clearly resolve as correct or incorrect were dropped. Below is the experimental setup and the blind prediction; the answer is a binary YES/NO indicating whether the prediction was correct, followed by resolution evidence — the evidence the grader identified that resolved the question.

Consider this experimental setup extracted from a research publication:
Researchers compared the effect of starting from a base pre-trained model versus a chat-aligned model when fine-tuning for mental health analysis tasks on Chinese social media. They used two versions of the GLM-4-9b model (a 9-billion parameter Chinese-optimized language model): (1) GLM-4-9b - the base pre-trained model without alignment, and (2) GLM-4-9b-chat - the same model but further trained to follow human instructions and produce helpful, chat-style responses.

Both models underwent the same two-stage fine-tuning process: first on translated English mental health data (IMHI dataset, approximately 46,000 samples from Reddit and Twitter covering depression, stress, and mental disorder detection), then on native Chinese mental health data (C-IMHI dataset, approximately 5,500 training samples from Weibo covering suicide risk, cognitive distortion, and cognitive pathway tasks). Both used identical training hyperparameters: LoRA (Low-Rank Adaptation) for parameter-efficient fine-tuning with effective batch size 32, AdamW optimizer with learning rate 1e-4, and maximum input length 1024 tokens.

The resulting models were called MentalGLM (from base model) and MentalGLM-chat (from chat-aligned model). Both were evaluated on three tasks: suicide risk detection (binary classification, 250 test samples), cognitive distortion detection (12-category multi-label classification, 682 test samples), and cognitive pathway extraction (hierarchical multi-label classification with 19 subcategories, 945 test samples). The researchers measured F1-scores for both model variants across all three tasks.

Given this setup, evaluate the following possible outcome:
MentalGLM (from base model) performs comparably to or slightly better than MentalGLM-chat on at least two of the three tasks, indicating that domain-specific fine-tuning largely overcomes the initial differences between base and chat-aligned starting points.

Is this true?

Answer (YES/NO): YES